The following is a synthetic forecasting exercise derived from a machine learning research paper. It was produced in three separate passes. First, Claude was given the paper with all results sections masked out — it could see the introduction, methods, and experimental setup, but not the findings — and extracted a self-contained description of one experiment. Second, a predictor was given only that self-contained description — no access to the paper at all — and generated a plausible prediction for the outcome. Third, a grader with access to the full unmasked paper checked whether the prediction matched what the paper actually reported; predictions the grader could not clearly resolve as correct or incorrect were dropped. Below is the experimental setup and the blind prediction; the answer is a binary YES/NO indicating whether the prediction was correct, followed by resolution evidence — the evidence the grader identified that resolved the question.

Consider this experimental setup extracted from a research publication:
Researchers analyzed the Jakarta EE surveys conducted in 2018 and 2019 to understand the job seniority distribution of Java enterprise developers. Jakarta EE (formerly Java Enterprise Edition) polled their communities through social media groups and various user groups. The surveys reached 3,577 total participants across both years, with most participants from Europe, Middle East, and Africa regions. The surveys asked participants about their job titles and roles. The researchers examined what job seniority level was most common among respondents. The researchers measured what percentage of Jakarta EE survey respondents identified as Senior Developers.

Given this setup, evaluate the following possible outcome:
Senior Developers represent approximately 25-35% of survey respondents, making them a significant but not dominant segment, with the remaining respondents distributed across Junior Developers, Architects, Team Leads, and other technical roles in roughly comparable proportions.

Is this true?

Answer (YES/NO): NO